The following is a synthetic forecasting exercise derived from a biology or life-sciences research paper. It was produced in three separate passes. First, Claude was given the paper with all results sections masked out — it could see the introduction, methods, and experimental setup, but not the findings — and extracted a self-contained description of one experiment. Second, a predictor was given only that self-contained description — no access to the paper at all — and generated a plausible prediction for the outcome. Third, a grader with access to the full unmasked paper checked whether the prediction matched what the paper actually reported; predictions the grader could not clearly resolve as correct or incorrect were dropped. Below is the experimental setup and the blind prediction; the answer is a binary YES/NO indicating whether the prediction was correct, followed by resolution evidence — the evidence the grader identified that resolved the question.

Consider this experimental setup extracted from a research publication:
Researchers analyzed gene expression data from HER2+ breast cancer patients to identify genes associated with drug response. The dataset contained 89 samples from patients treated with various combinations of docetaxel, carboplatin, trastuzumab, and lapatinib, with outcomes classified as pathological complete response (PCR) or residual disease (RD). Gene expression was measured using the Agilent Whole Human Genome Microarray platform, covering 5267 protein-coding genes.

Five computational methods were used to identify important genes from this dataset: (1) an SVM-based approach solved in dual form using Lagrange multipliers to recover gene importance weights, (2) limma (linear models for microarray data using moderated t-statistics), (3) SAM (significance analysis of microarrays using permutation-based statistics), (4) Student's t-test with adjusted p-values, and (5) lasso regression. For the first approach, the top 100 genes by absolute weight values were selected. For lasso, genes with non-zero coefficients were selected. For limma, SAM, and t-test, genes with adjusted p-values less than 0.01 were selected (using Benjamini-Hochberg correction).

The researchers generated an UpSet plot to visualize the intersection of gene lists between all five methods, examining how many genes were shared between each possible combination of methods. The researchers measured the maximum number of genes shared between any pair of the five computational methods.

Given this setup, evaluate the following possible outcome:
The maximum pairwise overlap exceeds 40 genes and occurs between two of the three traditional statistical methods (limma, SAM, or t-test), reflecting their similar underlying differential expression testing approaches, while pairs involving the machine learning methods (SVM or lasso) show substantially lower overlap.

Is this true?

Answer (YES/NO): NO